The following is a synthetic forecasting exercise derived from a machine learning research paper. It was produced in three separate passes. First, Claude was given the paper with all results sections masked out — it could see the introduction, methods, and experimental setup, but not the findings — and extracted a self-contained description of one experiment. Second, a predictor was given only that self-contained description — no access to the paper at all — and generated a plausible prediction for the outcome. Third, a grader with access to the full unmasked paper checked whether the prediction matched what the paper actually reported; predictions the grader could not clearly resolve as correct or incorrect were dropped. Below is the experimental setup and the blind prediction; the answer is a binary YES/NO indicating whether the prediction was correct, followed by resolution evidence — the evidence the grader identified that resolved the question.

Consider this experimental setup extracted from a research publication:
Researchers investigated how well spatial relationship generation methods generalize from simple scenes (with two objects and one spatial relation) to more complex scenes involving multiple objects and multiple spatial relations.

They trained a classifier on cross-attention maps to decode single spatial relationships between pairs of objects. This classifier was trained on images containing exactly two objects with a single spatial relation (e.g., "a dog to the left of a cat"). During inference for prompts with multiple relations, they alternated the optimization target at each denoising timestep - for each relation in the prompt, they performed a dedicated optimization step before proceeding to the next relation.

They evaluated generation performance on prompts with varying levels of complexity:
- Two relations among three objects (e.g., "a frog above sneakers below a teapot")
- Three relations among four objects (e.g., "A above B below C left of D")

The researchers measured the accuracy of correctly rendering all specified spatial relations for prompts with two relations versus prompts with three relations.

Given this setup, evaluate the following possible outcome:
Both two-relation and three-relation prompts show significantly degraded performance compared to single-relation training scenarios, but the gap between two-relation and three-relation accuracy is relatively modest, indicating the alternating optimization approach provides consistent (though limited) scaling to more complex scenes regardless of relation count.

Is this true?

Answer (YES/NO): NO